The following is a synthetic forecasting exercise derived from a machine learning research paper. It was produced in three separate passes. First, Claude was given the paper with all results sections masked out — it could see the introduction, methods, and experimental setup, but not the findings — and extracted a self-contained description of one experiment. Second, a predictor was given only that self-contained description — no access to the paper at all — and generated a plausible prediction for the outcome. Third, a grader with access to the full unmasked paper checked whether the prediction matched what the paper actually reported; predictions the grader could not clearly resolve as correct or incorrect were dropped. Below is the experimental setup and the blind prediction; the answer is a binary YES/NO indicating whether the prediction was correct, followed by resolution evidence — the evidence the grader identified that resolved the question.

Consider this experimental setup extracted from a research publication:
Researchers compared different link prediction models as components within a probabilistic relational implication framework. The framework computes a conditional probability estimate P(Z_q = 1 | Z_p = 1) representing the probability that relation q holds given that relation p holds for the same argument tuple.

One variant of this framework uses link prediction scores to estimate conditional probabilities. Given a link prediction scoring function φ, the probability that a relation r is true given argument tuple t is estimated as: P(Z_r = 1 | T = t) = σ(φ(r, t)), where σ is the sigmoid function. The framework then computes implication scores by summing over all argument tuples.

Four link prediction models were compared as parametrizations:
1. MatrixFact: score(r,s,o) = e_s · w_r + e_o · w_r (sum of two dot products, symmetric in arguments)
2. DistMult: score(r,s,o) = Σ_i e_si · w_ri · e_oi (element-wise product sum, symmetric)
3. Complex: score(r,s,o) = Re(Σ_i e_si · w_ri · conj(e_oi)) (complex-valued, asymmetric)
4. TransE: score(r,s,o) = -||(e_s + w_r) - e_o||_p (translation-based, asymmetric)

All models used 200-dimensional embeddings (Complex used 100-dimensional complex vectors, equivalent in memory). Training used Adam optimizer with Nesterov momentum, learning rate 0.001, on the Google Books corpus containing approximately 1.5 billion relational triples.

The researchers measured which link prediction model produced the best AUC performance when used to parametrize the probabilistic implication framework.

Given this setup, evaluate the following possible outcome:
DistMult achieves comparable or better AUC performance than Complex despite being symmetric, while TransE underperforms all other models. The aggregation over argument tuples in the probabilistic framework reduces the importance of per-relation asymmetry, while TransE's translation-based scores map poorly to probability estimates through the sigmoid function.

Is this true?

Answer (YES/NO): NO